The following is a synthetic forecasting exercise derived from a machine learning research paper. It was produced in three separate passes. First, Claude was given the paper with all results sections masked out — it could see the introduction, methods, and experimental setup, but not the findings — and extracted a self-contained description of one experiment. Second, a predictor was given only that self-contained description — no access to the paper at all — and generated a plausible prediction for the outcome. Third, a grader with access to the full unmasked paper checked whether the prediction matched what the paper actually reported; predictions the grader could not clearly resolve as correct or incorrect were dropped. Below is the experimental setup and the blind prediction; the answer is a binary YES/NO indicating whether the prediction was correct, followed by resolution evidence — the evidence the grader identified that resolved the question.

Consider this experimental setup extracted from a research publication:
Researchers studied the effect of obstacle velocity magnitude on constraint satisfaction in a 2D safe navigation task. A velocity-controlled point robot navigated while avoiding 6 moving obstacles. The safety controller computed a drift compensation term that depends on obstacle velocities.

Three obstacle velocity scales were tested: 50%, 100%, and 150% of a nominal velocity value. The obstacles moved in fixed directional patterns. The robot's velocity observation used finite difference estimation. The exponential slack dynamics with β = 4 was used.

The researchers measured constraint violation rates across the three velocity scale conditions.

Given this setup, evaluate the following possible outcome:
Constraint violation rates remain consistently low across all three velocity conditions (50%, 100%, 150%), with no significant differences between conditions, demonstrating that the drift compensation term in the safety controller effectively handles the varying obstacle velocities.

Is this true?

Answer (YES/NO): NO